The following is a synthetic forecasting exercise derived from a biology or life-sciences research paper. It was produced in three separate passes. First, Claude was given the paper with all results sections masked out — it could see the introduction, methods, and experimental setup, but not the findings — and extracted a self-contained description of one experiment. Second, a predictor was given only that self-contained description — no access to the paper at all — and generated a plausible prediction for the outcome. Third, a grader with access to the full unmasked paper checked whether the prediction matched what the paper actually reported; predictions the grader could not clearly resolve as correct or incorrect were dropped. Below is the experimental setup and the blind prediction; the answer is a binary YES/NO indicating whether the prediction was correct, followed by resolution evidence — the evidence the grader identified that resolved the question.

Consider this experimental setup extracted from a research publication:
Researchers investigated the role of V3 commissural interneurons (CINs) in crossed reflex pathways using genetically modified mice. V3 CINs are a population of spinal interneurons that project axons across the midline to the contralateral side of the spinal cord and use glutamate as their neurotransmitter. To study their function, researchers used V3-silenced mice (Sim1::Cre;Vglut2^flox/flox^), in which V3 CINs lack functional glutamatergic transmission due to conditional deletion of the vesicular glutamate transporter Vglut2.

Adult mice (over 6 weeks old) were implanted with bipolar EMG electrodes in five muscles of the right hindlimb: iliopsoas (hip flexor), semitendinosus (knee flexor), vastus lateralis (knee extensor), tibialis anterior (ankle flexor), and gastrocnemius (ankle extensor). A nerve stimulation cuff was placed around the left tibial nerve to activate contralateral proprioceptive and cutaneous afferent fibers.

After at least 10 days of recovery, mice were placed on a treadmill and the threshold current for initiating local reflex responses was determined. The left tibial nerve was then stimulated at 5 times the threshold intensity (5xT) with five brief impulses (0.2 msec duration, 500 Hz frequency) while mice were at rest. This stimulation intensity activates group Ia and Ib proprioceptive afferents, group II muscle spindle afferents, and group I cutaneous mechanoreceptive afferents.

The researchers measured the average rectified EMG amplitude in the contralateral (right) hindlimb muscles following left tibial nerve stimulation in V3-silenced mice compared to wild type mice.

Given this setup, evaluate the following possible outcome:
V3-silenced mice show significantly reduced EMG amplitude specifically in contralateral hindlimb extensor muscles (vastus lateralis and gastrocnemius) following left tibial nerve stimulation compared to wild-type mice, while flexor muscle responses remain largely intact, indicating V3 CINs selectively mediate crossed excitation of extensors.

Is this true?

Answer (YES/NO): NO